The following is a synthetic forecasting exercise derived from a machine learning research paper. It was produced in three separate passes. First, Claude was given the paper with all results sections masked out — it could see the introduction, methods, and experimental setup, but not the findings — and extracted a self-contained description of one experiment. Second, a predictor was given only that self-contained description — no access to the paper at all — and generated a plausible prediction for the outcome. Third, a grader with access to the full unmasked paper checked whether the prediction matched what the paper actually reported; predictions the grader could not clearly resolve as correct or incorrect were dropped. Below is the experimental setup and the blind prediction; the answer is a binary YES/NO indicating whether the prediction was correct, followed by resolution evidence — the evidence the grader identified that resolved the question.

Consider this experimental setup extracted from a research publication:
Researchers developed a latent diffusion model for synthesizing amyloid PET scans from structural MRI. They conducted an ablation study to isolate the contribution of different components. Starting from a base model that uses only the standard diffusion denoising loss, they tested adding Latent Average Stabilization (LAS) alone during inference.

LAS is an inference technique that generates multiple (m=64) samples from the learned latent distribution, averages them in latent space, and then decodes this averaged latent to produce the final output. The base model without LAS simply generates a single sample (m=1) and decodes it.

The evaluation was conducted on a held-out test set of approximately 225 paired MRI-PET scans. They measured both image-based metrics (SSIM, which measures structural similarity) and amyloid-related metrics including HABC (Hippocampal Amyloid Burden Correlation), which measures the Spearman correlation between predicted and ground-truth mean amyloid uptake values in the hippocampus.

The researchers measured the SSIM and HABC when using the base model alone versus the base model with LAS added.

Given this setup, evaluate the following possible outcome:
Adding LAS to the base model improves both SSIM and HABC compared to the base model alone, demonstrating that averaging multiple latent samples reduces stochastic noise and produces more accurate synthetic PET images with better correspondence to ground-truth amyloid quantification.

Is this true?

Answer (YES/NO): YES